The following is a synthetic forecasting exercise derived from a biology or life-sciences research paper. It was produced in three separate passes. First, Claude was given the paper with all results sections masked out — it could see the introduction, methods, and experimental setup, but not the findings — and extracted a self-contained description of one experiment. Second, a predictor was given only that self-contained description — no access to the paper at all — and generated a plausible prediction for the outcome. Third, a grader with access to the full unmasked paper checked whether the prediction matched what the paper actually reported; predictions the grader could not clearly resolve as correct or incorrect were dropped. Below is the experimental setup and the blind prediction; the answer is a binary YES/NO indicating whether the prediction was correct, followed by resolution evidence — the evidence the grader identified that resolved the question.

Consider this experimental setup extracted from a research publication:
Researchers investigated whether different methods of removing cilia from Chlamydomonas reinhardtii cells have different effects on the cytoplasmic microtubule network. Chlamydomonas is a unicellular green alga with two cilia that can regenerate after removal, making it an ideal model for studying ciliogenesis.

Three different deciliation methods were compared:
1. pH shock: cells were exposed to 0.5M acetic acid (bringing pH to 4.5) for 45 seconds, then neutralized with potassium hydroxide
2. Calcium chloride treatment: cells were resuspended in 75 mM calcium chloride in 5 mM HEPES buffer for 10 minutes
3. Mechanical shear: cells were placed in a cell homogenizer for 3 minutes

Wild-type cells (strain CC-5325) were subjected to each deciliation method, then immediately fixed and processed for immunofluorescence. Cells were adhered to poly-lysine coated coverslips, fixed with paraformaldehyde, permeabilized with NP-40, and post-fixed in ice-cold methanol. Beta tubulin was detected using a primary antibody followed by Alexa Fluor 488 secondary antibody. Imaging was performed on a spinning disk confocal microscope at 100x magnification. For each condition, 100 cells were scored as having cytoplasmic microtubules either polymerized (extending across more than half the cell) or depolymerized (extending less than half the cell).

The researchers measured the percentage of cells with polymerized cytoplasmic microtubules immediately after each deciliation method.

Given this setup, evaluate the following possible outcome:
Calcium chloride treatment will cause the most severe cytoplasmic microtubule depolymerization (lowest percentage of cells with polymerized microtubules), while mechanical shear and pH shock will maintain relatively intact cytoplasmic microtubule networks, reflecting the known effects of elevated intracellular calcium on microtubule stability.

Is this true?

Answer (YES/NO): NO